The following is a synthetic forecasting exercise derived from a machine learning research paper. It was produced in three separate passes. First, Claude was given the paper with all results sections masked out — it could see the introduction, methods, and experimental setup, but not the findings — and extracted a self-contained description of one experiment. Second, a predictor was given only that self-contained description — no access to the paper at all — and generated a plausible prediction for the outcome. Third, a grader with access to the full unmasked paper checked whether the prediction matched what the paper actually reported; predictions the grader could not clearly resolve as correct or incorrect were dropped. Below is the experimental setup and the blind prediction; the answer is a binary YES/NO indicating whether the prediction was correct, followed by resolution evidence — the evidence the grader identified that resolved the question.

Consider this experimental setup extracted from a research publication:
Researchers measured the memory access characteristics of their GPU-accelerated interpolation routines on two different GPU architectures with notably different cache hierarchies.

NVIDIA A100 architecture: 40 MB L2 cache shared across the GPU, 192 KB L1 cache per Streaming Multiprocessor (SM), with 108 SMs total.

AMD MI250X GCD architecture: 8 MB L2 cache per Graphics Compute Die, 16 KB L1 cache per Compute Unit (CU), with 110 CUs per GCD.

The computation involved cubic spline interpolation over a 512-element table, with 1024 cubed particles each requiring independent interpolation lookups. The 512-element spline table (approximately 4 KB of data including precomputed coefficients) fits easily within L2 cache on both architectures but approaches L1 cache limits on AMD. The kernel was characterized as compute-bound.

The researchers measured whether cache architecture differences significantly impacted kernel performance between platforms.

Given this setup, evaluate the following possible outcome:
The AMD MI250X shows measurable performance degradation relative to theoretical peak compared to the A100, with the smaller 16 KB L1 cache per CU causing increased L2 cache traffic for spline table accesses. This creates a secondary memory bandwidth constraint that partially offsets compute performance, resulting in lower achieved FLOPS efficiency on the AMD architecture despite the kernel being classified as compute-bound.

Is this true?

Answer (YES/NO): NO